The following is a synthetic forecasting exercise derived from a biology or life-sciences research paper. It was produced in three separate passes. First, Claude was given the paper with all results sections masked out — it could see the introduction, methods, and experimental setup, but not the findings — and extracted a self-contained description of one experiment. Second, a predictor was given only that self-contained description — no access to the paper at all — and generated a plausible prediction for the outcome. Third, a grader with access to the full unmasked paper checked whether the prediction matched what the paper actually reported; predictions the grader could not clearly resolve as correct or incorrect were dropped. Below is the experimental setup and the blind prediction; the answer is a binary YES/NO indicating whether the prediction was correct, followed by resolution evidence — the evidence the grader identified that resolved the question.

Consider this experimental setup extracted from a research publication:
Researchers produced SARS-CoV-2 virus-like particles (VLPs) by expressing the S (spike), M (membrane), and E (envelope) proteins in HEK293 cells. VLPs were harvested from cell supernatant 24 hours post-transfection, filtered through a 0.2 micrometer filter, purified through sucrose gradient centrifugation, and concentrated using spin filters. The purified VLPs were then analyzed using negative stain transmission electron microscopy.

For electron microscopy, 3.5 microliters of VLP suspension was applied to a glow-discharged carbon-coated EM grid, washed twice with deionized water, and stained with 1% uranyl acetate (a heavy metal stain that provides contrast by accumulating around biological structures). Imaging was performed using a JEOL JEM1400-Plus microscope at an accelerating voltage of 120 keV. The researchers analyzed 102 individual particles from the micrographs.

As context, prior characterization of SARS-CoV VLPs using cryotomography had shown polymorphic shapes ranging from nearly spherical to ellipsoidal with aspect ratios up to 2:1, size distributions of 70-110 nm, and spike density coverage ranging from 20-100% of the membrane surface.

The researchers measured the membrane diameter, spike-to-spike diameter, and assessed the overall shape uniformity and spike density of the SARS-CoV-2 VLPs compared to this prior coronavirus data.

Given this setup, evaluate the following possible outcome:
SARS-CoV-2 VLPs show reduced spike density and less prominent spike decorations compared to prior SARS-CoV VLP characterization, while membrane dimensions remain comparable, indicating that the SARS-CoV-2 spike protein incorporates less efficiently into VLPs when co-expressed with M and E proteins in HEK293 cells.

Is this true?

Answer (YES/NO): NO